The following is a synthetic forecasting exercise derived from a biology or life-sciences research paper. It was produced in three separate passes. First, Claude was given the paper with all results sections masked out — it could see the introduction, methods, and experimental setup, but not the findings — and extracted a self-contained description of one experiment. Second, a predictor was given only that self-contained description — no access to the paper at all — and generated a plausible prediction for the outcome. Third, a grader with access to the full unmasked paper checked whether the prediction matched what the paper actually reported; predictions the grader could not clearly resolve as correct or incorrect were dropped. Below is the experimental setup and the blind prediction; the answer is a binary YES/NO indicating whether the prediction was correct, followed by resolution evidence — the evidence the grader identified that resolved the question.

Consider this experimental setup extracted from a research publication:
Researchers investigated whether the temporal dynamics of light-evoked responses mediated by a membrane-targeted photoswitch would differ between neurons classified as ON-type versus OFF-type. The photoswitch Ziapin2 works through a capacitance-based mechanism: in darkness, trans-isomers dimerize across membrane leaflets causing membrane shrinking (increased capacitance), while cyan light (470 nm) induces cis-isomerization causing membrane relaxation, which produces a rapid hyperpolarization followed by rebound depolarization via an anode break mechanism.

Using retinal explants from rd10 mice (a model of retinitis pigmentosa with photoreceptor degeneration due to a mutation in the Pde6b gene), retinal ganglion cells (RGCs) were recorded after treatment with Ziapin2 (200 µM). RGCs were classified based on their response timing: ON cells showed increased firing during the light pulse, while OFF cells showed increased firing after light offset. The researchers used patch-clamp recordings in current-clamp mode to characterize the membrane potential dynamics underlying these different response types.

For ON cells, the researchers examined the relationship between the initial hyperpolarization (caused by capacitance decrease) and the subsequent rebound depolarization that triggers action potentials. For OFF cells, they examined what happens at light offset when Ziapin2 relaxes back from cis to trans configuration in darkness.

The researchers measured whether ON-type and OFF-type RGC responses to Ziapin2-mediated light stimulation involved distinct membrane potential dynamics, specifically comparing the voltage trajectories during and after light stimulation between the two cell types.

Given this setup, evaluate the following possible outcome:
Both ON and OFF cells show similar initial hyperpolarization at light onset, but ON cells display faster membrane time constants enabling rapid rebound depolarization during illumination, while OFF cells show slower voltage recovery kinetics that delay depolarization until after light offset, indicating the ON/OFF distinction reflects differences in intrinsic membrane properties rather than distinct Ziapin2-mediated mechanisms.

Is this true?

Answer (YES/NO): NO